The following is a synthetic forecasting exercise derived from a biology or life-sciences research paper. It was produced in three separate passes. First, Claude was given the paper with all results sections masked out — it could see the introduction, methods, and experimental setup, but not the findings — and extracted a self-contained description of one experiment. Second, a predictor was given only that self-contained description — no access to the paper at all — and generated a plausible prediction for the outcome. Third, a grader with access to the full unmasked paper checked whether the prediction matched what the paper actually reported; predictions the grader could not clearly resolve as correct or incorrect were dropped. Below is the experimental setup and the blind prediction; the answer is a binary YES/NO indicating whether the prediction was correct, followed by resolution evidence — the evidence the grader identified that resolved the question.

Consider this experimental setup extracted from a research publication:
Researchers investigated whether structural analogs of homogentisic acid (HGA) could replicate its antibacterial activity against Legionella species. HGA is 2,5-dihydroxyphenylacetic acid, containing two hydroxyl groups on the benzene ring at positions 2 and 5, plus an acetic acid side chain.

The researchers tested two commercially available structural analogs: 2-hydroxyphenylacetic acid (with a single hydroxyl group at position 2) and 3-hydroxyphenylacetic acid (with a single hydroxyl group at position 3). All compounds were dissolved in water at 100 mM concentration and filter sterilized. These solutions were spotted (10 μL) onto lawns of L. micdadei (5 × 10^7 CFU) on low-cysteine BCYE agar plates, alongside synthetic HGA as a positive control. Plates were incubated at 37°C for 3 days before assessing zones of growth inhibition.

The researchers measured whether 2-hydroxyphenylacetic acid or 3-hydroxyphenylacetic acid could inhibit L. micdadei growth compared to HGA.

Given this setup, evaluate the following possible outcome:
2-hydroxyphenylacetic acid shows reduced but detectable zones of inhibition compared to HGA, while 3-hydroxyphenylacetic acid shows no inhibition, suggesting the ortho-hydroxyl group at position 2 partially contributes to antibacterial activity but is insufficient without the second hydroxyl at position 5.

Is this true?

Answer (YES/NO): NO